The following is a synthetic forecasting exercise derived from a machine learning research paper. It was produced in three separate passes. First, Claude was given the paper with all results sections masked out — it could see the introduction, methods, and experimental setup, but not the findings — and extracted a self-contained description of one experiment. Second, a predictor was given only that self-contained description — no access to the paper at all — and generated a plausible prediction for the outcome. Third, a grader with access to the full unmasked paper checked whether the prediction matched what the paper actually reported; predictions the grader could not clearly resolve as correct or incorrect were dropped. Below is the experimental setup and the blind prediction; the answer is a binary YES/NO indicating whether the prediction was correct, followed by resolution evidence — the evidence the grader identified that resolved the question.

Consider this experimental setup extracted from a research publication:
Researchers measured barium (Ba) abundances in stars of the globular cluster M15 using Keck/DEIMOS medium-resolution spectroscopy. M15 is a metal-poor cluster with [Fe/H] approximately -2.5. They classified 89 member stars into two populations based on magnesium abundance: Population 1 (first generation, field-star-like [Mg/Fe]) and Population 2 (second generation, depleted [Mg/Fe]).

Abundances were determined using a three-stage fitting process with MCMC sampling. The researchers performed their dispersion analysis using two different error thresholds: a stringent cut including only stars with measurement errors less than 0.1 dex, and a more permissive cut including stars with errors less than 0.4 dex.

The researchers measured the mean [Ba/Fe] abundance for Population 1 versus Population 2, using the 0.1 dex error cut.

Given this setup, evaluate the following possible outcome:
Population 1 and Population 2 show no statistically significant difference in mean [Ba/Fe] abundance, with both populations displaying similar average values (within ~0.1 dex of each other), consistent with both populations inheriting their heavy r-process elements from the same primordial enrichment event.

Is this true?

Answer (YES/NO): NO